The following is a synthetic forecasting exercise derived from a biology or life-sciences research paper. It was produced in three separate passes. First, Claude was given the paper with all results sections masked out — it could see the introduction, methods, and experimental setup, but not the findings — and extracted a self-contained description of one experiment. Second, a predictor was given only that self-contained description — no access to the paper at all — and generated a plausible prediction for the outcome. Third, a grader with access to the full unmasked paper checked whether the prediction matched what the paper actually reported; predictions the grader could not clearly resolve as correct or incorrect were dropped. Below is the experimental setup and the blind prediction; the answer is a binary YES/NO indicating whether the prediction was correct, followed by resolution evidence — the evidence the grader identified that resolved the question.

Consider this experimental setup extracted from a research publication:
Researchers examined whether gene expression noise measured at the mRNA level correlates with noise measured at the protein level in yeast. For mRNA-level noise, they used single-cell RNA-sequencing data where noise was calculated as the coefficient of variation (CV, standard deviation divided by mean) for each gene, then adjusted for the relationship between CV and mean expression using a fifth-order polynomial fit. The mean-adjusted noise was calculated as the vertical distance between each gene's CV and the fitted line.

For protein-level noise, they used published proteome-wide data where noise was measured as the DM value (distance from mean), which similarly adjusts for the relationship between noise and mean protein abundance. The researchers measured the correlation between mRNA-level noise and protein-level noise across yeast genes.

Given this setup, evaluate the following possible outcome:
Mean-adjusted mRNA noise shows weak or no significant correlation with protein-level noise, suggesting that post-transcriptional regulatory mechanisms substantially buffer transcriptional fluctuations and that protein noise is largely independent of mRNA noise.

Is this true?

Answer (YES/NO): NO